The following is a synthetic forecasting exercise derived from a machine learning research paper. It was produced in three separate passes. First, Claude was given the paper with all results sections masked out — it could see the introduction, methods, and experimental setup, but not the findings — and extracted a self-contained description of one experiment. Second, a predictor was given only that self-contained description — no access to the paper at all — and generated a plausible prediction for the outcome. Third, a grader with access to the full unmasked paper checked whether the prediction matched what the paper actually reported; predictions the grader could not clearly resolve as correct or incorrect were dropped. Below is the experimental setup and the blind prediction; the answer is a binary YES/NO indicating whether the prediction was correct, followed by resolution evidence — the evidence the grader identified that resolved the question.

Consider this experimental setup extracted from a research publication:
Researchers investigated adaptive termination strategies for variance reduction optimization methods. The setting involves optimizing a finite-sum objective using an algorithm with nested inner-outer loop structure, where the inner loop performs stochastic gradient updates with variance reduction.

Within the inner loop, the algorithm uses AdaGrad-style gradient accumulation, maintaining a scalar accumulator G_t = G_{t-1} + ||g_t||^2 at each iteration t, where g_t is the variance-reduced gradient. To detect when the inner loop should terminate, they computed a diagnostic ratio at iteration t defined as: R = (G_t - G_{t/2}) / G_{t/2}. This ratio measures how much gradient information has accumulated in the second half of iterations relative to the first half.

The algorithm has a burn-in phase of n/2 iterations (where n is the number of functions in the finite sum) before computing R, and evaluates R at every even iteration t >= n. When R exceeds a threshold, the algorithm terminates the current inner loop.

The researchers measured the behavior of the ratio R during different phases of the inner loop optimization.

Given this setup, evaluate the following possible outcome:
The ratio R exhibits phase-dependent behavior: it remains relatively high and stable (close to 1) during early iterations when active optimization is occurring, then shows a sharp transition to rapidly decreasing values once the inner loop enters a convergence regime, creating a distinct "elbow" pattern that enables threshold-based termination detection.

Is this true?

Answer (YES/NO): NO